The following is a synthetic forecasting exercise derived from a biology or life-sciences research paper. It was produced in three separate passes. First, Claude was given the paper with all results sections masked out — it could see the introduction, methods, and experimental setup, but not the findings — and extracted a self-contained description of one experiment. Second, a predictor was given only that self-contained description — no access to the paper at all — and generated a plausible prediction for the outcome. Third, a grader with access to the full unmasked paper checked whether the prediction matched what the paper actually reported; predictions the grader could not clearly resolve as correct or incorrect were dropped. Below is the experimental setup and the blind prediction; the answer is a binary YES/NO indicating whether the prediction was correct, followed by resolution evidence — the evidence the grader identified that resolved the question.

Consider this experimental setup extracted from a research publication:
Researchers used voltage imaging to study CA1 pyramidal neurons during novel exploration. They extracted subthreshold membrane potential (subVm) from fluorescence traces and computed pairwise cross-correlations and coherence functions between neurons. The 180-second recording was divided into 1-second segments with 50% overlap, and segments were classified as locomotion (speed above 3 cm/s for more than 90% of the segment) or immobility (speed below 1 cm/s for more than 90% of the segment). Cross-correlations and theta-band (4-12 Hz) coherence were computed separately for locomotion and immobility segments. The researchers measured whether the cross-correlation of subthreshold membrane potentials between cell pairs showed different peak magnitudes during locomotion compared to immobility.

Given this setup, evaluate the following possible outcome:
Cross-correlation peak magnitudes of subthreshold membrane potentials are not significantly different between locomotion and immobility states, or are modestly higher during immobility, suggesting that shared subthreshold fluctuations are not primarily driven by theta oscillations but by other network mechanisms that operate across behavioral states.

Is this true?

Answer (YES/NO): NO